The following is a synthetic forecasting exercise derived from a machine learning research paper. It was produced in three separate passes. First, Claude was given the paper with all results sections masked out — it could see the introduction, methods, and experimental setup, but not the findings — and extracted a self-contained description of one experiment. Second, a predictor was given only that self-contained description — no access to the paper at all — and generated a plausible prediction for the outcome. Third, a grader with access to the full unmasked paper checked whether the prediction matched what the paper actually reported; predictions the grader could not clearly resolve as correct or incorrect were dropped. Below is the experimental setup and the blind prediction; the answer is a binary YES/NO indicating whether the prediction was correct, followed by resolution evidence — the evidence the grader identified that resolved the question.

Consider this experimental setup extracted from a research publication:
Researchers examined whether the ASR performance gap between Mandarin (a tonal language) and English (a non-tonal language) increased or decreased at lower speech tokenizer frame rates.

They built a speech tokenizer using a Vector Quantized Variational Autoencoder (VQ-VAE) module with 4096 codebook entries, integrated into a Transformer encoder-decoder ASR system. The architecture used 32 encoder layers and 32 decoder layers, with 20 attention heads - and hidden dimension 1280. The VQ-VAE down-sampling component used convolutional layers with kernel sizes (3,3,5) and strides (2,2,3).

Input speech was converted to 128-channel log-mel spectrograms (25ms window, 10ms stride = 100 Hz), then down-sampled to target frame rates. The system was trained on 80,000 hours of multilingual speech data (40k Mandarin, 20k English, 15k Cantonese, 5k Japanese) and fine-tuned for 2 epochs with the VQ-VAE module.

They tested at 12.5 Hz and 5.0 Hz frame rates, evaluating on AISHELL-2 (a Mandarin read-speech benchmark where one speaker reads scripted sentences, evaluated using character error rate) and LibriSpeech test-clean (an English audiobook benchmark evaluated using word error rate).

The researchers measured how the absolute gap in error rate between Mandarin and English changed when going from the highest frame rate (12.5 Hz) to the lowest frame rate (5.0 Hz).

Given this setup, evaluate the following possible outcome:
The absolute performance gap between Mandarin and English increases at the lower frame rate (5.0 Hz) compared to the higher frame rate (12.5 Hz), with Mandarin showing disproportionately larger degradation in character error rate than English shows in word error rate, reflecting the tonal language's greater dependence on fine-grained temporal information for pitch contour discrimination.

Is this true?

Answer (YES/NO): YES